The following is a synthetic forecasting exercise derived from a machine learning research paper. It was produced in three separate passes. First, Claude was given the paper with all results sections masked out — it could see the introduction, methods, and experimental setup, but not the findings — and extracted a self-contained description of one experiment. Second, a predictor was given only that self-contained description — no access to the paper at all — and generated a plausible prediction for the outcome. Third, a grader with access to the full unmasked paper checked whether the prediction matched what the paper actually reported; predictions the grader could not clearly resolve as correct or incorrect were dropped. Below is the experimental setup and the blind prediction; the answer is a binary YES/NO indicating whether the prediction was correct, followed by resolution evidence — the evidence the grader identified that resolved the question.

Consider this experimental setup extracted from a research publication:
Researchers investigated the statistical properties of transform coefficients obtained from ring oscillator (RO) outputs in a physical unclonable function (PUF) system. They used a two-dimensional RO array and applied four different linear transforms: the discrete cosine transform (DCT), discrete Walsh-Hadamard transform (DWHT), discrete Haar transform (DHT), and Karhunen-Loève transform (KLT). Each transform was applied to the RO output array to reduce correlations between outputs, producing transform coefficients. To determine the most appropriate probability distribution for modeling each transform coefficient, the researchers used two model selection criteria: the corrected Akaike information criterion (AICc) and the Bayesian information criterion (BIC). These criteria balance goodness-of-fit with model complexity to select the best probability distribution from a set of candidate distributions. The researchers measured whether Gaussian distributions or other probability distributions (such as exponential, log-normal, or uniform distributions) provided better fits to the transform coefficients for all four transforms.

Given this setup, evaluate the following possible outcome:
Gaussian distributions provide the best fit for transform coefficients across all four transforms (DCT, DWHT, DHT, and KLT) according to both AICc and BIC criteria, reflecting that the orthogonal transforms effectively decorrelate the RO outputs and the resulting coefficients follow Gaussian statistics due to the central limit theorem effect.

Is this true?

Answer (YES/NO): YES